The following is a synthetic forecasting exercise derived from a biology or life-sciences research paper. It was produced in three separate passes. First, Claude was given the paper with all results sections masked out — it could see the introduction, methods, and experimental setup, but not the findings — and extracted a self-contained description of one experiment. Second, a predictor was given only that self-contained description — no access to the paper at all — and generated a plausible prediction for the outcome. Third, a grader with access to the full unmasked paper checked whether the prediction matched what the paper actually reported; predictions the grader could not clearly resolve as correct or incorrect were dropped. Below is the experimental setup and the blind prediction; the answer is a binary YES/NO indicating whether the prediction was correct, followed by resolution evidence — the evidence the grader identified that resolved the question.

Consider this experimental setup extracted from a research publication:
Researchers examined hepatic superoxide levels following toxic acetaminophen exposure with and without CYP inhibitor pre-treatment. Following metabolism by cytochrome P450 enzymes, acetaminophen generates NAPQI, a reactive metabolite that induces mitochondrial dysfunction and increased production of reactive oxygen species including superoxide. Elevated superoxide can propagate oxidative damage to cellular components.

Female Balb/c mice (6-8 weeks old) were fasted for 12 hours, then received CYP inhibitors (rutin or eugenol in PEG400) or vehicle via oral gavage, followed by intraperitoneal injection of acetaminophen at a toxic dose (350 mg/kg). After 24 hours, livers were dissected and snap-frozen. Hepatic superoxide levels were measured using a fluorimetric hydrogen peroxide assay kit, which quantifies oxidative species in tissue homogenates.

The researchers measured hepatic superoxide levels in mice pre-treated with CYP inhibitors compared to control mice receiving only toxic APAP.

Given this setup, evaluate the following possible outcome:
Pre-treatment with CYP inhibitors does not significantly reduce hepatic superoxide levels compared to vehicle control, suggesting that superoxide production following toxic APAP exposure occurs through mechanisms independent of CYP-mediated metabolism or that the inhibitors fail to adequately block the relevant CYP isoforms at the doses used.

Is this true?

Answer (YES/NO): NO